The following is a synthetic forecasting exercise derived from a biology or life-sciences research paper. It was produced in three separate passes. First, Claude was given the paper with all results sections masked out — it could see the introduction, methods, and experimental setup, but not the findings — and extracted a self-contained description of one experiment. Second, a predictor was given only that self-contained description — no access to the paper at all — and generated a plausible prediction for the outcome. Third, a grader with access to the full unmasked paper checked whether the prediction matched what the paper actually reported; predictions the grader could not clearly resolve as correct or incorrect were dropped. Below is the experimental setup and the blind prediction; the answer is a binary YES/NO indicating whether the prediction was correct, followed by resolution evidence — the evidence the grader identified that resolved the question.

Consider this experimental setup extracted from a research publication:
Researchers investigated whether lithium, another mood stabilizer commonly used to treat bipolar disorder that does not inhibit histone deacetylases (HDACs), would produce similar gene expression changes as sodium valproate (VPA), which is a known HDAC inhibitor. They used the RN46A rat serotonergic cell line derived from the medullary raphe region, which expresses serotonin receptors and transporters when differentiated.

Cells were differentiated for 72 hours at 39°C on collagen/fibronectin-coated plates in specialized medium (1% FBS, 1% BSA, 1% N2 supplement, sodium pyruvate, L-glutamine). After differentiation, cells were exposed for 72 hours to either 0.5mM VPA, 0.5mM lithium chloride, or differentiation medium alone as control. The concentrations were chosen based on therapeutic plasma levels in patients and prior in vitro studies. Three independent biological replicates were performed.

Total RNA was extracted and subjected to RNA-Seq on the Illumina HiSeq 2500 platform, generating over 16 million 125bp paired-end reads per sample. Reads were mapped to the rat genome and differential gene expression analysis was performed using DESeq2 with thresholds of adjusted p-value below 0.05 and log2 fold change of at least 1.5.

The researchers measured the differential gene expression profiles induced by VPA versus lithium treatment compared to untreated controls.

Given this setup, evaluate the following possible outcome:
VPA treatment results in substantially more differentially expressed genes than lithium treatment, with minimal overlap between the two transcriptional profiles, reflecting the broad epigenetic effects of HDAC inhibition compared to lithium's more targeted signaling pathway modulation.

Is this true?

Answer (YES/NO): YES